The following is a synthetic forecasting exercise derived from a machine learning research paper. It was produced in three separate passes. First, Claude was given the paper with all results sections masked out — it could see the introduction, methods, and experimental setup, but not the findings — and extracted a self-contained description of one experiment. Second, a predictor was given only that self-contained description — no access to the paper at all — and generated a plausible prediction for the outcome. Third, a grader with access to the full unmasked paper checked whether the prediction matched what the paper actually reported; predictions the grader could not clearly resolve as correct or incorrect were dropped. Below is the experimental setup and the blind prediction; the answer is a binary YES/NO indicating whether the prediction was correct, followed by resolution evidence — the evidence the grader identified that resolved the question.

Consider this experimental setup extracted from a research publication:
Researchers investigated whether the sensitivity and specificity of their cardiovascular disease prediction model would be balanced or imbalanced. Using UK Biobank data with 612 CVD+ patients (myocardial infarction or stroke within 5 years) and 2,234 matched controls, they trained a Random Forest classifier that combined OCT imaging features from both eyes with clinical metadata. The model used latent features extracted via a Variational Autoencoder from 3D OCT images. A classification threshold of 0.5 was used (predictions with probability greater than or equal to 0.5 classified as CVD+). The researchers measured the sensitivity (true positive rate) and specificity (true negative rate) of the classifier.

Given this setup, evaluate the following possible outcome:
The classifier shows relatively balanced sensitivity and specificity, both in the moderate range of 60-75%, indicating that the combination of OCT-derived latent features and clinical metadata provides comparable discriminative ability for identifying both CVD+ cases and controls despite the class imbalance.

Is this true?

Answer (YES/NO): YES